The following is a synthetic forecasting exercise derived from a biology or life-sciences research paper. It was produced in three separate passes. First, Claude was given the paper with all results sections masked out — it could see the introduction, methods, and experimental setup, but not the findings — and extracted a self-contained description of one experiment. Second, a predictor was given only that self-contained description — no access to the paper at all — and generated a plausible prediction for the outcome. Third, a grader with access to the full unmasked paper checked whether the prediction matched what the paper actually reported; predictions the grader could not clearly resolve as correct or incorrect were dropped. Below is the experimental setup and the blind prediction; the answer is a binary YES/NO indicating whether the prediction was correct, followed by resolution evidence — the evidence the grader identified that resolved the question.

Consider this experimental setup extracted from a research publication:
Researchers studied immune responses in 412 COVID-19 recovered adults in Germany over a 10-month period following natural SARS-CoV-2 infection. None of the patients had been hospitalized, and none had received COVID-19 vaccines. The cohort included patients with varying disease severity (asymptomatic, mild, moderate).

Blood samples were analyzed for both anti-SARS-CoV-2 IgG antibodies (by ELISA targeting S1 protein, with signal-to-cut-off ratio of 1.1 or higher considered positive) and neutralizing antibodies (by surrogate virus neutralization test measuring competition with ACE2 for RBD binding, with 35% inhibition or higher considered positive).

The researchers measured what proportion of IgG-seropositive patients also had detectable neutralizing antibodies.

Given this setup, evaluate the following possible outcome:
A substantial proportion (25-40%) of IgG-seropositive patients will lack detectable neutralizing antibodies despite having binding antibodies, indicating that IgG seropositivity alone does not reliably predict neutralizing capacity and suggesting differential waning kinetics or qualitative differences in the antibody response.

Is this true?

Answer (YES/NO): YES